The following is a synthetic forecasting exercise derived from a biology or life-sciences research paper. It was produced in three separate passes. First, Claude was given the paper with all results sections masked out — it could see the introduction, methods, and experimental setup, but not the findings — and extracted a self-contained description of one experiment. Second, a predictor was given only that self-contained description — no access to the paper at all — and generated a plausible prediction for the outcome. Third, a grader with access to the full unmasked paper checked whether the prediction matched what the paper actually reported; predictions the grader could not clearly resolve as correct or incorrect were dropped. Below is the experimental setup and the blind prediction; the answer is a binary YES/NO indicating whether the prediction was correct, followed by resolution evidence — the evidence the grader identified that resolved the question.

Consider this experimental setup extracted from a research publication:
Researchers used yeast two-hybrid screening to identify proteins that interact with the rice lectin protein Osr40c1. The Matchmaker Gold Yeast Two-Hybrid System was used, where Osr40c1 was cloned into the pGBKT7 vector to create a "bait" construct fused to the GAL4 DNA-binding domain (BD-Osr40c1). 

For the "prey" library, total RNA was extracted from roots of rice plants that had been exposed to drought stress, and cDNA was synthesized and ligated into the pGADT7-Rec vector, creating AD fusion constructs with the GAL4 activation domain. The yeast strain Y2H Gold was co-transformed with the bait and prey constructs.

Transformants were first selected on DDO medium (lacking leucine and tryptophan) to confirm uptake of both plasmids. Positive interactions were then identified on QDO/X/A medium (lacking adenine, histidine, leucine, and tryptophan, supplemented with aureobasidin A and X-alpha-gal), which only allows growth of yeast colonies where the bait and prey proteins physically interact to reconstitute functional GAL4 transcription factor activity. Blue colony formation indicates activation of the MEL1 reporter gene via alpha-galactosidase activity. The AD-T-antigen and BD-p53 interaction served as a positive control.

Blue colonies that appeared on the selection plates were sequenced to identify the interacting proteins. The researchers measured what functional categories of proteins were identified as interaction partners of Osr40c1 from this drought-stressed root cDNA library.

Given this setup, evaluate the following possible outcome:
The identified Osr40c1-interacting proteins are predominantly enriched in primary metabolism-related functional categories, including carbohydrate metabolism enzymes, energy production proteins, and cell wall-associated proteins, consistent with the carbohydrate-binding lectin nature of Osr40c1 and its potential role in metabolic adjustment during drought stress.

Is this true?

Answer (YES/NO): NO